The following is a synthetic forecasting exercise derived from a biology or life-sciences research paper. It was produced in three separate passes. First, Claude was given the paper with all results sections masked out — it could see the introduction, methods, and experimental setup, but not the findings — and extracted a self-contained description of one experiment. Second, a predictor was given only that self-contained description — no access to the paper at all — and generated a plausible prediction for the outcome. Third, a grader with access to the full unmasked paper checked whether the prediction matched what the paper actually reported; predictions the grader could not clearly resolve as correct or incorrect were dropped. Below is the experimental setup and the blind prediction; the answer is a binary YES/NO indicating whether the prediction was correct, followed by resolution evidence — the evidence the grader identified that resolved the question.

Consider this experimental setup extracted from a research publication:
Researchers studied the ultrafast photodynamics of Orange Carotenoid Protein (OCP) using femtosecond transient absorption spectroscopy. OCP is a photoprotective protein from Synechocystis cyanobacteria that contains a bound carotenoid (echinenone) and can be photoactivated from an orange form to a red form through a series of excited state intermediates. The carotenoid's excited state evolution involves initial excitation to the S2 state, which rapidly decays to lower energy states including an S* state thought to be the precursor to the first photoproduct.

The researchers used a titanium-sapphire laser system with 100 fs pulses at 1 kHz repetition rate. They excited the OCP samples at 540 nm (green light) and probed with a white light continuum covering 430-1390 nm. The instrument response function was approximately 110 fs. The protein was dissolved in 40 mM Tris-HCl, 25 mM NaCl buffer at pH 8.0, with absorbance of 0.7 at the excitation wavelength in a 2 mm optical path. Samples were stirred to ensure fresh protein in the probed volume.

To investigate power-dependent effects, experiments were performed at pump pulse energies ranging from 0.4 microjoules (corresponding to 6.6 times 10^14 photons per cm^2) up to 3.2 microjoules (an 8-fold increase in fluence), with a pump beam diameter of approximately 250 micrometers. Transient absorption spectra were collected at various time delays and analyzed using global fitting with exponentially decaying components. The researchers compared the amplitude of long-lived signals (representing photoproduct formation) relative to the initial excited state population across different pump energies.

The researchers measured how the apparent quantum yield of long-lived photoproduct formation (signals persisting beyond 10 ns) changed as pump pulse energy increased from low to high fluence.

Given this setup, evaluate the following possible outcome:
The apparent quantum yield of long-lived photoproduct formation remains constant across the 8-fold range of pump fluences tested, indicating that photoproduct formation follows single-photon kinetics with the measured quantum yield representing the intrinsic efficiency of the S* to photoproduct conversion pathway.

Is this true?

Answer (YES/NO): NO